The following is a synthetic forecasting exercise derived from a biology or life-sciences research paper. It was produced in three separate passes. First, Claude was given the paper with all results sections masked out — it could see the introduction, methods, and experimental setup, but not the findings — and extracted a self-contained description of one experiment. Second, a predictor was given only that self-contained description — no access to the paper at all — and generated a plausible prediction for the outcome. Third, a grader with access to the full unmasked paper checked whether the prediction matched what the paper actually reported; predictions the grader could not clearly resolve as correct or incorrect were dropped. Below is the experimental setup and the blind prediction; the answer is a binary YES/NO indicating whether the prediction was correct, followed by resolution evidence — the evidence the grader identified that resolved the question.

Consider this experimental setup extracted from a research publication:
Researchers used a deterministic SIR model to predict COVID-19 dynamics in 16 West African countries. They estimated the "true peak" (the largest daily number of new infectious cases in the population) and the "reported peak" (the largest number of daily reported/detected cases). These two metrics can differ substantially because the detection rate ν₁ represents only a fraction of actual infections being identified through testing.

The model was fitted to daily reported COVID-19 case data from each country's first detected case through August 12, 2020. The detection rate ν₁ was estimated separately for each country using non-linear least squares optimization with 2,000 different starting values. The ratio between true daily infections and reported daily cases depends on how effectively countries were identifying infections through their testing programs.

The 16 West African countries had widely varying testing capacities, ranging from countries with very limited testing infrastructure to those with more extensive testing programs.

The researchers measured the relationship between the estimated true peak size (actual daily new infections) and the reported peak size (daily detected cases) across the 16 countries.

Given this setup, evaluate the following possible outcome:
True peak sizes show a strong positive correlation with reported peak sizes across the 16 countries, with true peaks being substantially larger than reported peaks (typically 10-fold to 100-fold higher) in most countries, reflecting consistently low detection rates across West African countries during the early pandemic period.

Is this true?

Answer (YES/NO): NO